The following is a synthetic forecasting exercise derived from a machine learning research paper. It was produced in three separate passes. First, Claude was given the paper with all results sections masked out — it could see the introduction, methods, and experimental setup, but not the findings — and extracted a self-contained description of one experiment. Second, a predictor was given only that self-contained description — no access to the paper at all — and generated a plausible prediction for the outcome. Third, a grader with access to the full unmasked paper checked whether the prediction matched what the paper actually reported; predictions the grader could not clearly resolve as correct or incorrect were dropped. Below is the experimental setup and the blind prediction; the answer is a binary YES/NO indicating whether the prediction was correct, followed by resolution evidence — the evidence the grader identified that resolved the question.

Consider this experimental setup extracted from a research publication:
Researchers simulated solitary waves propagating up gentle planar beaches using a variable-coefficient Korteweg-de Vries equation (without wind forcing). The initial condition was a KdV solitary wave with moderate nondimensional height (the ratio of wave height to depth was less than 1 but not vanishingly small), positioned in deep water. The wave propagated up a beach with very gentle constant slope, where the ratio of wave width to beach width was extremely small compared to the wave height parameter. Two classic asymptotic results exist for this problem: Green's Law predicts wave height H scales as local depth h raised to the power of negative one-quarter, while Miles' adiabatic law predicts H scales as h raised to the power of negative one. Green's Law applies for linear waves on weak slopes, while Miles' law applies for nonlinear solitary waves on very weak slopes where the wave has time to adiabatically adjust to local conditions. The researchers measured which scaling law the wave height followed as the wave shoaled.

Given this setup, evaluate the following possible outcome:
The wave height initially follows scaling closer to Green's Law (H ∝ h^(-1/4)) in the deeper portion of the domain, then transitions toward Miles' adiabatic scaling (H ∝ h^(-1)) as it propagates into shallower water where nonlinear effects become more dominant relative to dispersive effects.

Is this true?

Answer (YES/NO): NO